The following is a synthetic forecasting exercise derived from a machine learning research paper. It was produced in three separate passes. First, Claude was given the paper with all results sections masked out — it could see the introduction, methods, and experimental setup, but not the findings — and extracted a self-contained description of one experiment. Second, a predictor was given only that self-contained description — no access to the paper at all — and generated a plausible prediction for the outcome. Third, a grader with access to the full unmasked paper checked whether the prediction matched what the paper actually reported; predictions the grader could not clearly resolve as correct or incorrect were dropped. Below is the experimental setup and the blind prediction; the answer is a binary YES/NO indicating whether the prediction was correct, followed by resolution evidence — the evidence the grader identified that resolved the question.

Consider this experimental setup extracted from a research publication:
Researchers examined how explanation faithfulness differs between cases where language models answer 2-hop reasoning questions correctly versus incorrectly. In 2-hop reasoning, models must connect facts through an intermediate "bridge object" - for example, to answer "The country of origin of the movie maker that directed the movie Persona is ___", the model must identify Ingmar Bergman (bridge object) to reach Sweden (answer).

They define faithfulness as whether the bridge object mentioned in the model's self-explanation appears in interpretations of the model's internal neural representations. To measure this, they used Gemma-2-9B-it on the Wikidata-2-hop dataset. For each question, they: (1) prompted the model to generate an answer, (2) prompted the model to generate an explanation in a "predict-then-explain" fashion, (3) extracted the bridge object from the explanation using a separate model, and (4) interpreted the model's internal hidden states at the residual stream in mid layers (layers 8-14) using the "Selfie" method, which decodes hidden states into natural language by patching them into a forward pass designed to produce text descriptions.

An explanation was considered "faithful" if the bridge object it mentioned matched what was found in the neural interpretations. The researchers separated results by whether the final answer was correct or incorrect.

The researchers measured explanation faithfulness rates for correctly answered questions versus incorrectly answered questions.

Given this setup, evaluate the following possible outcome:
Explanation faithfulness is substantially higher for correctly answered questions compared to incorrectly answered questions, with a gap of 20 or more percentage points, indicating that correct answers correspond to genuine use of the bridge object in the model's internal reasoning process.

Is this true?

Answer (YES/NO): NO